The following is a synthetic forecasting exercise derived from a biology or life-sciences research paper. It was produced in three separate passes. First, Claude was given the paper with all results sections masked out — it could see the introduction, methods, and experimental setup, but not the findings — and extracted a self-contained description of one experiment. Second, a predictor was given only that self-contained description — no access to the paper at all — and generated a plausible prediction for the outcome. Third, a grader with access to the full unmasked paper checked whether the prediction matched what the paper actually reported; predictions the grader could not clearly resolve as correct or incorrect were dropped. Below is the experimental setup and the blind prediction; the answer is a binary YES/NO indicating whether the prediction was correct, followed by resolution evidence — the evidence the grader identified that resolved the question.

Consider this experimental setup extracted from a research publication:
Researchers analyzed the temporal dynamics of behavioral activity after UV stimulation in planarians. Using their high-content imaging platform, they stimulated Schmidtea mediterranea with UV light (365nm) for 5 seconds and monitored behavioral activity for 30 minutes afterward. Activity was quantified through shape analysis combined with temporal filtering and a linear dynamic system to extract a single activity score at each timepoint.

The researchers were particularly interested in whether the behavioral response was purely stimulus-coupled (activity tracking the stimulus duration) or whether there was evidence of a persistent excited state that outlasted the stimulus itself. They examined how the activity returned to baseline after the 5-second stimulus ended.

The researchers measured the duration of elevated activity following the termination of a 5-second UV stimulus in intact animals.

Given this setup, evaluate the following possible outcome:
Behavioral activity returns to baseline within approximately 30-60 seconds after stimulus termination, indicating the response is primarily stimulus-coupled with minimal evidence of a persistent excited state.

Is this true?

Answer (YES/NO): NO